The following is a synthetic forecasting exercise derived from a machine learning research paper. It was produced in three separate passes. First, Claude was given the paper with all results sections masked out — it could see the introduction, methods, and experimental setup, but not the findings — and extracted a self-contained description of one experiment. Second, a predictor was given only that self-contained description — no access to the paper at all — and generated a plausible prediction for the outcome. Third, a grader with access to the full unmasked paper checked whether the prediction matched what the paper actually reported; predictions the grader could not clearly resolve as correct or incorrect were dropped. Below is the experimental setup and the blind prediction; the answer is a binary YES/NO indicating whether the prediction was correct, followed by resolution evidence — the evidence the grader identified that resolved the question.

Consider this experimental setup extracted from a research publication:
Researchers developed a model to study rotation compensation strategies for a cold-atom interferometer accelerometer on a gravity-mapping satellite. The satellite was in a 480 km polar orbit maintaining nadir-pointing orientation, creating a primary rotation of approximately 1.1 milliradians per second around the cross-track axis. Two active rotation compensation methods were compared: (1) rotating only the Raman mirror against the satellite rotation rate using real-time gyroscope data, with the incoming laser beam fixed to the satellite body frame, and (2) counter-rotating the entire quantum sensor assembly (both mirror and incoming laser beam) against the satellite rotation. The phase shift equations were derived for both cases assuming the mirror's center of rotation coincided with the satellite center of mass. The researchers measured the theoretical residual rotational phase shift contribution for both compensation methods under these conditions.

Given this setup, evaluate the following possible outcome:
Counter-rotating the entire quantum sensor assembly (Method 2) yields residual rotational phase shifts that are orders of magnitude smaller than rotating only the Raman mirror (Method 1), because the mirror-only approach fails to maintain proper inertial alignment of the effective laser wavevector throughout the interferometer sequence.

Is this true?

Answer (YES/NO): NO